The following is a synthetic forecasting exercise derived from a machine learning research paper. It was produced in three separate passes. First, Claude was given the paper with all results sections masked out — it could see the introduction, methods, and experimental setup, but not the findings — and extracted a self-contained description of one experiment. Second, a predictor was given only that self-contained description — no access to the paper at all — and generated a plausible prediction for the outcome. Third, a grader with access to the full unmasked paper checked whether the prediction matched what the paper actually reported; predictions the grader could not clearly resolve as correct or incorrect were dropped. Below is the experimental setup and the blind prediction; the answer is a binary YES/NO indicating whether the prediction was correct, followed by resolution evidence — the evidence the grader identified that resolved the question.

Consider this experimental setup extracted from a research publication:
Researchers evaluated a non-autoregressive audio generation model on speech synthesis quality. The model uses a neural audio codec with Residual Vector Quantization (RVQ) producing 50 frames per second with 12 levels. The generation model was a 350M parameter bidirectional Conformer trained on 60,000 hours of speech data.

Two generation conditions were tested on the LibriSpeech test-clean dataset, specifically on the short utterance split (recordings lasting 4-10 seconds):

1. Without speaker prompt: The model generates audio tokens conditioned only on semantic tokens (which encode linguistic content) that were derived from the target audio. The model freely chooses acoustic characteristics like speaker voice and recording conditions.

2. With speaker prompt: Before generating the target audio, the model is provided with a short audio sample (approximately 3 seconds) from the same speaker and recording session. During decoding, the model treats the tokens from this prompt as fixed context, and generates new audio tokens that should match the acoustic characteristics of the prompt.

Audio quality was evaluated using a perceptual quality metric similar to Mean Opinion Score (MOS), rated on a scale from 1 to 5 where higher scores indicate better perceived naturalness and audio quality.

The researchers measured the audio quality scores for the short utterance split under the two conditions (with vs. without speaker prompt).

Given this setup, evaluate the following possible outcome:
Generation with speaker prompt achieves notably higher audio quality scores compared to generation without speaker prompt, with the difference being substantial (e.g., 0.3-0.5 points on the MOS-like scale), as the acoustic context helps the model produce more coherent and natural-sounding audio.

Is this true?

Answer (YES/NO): NO